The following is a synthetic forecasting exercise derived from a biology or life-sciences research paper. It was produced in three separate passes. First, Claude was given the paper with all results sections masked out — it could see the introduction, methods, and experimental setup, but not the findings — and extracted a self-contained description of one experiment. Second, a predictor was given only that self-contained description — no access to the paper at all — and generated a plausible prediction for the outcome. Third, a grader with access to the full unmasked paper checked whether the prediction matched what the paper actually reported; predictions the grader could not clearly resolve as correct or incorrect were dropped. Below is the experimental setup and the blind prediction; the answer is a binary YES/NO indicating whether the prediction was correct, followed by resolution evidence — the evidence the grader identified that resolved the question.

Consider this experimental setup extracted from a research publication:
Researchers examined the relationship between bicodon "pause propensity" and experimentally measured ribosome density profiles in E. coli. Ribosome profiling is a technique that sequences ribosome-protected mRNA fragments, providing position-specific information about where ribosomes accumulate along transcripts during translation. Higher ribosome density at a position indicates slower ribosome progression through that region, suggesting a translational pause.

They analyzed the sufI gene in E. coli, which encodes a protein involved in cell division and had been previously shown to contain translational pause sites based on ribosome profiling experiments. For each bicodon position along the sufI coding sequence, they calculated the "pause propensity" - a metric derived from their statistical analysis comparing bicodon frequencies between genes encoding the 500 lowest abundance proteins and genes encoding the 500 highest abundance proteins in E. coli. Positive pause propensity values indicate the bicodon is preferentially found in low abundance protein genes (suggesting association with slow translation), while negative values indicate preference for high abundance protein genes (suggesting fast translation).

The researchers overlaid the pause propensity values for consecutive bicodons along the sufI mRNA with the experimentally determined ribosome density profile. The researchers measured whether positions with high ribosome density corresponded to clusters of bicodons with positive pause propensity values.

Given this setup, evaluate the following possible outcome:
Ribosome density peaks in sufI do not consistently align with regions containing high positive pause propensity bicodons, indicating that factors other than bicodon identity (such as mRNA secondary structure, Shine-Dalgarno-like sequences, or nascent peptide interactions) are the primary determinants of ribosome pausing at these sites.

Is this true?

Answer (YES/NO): NO